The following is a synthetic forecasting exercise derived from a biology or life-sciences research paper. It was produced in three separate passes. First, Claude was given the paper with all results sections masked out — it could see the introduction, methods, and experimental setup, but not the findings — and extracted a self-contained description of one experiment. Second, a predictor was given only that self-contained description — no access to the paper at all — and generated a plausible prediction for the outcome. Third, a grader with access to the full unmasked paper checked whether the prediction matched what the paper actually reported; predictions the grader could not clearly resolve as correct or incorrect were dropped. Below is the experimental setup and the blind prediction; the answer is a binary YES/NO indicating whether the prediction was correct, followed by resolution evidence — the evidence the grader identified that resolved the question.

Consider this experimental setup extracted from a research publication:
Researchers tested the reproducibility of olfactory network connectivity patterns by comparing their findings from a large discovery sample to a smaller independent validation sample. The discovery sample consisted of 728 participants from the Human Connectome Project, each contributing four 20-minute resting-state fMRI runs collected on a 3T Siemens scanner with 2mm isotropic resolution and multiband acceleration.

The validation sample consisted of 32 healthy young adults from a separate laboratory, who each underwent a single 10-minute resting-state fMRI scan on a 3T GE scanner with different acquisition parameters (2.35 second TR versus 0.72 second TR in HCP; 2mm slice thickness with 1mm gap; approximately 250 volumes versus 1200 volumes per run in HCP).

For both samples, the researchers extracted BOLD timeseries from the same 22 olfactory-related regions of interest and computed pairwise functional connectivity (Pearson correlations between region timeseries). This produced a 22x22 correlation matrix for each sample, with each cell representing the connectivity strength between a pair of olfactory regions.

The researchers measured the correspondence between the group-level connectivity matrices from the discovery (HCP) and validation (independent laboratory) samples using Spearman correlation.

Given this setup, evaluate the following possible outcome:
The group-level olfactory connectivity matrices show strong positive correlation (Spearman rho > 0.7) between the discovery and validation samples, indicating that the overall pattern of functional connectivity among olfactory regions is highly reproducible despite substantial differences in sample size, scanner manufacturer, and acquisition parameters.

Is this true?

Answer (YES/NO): NO